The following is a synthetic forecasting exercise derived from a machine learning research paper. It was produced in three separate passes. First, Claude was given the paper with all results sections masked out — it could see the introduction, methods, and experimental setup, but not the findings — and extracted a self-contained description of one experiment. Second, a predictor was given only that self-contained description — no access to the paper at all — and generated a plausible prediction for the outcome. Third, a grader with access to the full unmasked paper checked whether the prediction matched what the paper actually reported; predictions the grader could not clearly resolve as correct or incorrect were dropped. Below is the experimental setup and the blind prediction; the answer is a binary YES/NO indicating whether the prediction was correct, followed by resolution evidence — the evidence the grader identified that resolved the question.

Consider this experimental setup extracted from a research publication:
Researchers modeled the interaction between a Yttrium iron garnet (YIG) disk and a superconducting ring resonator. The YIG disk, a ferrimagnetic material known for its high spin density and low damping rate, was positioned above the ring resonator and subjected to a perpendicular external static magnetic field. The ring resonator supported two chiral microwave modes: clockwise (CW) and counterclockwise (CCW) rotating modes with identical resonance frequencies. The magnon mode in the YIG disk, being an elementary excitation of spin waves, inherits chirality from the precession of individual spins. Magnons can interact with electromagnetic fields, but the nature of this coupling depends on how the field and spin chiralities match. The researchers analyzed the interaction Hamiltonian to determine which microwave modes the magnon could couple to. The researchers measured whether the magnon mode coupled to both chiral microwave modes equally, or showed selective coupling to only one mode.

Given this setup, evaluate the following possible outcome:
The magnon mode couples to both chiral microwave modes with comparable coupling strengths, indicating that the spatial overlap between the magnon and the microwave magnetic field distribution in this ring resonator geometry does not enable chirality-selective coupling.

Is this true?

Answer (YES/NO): NO